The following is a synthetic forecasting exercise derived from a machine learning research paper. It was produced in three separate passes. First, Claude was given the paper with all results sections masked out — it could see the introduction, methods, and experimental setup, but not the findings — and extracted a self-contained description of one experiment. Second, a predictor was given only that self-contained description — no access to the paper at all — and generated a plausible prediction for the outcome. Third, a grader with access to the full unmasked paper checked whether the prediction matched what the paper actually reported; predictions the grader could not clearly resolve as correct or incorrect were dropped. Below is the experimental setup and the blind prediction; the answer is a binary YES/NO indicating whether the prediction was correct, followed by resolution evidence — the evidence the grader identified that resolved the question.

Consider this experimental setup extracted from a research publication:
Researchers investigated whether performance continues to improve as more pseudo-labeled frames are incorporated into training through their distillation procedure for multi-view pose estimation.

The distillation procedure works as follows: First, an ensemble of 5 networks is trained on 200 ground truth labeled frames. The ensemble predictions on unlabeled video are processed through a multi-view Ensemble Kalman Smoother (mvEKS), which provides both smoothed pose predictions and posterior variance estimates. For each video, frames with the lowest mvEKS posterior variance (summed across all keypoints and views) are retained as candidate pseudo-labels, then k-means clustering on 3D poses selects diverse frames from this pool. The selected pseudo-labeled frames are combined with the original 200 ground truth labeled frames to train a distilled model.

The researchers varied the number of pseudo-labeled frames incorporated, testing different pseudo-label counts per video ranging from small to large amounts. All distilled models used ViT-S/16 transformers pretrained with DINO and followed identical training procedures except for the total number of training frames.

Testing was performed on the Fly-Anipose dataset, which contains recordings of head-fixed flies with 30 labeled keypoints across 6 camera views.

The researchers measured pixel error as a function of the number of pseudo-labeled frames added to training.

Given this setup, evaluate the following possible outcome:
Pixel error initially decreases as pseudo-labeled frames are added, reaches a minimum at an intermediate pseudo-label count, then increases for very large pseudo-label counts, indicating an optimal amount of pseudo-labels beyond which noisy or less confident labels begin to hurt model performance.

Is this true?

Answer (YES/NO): NO